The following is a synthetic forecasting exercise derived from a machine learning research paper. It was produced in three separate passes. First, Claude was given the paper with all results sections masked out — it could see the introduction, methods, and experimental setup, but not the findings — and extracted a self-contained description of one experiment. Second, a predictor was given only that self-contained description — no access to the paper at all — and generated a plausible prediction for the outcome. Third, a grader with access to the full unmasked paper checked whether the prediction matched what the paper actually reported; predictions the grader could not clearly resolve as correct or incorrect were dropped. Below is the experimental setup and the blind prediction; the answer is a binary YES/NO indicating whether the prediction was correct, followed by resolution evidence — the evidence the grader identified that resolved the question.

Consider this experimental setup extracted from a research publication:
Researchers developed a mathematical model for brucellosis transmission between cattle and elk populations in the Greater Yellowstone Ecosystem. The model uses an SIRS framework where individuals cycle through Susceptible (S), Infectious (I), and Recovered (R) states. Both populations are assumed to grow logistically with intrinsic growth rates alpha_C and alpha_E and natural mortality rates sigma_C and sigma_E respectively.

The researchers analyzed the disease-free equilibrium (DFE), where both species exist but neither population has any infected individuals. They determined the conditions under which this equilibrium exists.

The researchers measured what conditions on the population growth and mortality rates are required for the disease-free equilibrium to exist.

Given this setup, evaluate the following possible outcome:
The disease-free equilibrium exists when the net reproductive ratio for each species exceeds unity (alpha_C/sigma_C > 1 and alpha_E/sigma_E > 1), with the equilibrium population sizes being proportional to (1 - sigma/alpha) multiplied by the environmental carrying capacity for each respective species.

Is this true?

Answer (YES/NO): YES